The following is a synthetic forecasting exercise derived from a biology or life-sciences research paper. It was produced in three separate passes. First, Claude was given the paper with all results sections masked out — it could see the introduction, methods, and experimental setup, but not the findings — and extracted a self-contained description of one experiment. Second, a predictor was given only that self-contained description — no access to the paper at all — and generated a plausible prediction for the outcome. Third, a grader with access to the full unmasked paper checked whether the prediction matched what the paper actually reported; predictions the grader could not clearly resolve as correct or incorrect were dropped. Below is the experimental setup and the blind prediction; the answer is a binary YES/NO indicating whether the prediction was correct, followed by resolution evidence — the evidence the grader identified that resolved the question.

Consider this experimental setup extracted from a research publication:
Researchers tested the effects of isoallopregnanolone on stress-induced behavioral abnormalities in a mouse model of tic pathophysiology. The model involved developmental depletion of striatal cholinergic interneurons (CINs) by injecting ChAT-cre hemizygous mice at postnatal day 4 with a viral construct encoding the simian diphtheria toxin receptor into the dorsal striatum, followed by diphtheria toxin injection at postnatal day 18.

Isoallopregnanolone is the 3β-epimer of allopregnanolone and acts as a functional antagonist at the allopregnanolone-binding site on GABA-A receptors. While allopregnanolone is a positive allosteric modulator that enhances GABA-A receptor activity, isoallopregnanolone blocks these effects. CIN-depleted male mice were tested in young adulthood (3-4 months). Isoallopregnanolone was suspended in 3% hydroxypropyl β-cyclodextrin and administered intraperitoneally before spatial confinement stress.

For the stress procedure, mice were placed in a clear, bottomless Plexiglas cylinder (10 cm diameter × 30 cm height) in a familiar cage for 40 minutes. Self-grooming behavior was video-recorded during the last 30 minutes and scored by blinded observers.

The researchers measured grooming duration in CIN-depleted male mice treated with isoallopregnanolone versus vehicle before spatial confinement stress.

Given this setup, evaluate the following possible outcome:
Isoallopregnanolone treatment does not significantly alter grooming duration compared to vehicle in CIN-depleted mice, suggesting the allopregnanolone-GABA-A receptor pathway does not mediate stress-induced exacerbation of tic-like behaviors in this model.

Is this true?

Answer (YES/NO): NO